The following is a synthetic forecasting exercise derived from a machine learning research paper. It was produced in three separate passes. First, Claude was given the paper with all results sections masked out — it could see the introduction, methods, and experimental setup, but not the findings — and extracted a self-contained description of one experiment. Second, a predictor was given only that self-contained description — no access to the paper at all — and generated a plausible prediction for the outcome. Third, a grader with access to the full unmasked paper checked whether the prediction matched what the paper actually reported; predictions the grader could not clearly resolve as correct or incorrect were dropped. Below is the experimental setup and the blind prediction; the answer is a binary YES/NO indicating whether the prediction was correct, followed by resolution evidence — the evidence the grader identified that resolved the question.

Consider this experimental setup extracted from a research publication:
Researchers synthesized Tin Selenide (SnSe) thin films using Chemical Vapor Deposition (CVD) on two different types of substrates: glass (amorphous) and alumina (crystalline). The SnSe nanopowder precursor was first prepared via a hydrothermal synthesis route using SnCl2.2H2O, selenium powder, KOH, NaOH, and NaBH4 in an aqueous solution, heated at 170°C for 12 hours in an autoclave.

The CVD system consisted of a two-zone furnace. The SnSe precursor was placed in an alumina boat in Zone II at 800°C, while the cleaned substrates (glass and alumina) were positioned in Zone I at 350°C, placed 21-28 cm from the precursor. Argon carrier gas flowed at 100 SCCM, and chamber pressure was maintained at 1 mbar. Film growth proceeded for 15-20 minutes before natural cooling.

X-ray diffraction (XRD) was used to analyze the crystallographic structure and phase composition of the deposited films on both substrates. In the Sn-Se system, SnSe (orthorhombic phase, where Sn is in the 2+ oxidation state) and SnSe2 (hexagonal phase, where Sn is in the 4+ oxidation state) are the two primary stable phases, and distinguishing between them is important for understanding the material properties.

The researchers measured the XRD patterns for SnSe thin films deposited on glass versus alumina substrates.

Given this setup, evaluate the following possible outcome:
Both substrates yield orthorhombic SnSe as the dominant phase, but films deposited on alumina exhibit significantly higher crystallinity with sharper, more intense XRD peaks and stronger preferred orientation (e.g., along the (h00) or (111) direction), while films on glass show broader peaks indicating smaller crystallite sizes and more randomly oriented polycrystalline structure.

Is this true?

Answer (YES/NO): NO